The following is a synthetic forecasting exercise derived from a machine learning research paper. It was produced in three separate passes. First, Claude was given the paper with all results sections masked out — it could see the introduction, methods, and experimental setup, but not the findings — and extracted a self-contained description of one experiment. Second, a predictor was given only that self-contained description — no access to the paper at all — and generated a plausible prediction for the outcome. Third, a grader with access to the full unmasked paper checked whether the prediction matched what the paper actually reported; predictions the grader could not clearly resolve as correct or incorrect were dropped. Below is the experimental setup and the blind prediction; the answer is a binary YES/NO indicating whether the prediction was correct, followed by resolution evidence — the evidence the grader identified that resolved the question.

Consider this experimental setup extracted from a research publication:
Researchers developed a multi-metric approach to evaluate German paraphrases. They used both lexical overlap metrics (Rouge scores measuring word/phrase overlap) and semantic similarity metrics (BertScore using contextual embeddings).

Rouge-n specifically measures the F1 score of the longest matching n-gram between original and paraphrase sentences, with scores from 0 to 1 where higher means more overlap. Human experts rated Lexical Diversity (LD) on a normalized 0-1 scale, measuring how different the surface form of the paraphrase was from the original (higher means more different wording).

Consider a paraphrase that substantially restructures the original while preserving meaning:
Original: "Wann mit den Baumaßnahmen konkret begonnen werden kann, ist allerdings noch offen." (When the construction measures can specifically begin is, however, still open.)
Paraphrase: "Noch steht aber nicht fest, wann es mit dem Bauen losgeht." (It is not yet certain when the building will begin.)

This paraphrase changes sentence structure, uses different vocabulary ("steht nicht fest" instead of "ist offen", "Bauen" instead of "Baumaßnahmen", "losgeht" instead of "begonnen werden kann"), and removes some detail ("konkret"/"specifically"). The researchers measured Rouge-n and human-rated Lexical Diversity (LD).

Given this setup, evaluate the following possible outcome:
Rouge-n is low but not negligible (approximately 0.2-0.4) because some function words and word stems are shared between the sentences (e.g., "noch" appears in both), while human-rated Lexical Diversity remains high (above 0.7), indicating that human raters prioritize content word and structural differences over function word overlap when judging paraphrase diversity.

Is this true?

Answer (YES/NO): NO